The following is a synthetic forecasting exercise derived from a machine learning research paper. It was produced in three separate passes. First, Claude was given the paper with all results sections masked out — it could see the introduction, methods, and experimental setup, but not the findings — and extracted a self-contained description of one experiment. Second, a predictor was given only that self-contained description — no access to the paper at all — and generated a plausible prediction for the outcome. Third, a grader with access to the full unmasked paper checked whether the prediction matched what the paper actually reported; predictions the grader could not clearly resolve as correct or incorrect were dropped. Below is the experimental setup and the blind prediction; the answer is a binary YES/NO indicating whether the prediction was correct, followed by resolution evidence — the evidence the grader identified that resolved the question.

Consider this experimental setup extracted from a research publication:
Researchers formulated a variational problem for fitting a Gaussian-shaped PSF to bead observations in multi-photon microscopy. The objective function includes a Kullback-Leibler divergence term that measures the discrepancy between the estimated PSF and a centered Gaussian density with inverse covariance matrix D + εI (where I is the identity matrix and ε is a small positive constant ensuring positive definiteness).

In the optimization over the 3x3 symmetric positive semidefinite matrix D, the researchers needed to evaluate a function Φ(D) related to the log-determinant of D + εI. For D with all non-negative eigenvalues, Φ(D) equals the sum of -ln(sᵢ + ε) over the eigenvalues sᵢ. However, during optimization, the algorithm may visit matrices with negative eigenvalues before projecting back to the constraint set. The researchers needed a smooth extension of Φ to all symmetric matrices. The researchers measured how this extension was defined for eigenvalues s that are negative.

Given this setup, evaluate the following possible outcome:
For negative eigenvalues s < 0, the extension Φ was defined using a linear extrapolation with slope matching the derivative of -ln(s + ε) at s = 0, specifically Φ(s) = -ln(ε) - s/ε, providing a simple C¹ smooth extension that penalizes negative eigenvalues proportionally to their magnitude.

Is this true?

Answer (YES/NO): NO